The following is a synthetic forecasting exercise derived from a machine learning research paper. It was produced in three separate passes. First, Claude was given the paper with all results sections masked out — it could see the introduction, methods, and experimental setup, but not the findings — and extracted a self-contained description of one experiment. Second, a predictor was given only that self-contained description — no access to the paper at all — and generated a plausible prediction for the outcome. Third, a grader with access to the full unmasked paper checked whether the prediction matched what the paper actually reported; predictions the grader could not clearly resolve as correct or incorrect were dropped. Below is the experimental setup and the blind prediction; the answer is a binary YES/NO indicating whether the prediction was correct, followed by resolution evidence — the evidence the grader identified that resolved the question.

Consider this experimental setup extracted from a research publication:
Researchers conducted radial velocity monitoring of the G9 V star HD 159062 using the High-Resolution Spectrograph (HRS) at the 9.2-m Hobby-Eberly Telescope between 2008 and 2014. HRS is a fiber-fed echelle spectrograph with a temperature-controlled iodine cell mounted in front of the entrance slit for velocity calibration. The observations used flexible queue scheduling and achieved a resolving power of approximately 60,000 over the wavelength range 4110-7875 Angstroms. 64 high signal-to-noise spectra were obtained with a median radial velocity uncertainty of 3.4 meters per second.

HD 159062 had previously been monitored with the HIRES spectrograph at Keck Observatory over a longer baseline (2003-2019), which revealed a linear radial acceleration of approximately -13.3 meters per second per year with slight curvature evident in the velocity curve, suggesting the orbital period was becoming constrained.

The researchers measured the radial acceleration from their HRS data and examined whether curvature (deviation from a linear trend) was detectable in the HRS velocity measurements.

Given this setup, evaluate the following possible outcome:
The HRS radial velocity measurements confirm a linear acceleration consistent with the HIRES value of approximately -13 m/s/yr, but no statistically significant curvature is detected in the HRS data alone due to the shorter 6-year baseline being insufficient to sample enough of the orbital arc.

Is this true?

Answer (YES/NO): YES